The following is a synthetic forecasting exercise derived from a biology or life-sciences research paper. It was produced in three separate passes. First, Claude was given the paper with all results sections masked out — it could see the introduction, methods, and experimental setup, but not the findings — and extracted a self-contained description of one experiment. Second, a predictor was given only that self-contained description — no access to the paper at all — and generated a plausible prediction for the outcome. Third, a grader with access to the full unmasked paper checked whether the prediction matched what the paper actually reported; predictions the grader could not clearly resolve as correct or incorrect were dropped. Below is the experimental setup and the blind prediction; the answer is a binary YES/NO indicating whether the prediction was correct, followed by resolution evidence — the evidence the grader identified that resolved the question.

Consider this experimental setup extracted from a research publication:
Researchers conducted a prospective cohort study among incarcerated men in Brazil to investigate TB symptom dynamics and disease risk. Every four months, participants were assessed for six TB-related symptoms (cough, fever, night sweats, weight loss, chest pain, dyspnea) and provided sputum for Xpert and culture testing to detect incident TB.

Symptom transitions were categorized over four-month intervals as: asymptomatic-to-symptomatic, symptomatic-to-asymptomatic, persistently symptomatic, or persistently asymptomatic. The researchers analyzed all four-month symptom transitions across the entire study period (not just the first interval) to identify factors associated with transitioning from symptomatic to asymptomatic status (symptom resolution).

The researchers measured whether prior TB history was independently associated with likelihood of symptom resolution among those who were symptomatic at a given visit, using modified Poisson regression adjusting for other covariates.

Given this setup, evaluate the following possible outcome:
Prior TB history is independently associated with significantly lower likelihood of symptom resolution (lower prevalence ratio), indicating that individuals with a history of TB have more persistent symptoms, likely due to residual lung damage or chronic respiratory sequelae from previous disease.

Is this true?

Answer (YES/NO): NO